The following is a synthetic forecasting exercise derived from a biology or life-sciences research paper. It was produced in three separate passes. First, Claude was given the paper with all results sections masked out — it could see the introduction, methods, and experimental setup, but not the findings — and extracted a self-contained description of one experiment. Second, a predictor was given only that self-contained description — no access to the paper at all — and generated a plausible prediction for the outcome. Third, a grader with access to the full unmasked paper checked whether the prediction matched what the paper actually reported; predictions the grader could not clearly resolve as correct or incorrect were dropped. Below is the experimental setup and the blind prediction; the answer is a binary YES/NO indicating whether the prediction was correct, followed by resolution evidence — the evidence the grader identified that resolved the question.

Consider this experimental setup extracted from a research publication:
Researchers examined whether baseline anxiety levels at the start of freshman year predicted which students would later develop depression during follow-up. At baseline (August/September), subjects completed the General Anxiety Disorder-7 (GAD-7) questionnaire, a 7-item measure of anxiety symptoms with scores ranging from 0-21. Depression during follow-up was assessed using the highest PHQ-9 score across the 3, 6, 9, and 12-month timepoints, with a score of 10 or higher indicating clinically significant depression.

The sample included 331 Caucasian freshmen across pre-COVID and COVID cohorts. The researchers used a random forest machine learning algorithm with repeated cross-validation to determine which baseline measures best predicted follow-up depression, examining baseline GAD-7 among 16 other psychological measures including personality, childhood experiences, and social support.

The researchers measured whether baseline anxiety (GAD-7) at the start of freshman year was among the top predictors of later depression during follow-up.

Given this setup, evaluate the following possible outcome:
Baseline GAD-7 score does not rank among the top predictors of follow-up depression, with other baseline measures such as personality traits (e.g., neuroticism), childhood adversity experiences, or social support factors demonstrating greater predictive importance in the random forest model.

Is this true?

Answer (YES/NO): NO